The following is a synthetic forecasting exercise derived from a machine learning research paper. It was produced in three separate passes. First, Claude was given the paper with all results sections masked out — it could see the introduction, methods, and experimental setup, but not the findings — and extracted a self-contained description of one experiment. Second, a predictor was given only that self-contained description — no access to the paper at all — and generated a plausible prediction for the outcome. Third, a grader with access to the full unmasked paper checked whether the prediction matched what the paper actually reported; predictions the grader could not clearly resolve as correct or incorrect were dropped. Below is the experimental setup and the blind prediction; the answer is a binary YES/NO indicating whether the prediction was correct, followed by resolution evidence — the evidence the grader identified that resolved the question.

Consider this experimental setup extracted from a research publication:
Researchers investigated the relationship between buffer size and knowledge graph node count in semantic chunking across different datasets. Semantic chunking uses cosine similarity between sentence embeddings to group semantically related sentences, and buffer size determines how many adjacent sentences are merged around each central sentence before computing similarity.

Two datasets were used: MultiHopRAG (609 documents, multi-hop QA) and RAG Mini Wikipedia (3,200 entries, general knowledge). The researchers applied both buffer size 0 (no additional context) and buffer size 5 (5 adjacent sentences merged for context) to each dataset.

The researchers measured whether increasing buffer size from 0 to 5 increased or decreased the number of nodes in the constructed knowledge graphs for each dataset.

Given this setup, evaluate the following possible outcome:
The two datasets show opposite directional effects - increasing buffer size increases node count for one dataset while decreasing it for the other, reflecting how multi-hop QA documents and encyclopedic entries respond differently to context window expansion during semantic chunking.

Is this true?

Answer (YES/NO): YES